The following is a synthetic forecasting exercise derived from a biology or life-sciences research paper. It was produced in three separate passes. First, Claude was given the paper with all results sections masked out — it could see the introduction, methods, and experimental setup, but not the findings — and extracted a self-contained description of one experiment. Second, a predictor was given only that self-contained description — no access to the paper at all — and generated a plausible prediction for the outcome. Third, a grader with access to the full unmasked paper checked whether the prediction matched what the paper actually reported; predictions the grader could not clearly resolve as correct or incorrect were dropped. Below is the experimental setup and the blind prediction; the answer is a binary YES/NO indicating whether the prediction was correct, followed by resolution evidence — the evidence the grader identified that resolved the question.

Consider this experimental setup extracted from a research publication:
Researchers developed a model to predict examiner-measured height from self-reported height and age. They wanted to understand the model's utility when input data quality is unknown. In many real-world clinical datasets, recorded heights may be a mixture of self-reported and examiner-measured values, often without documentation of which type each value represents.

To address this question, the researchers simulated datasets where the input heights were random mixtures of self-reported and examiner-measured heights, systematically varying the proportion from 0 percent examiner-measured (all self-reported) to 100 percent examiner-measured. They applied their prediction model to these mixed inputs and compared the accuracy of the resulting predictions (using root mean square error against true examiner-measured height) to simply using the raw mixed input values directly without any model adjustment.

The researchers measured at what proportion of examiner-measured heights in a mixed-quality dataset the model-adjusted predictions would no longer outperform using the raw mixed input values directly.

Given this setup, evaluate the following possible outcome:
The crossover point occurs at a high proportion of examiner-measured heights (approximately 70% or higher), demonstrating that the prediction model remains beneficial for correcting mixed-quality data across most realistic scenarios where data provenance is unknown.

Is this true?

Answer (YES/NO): NO